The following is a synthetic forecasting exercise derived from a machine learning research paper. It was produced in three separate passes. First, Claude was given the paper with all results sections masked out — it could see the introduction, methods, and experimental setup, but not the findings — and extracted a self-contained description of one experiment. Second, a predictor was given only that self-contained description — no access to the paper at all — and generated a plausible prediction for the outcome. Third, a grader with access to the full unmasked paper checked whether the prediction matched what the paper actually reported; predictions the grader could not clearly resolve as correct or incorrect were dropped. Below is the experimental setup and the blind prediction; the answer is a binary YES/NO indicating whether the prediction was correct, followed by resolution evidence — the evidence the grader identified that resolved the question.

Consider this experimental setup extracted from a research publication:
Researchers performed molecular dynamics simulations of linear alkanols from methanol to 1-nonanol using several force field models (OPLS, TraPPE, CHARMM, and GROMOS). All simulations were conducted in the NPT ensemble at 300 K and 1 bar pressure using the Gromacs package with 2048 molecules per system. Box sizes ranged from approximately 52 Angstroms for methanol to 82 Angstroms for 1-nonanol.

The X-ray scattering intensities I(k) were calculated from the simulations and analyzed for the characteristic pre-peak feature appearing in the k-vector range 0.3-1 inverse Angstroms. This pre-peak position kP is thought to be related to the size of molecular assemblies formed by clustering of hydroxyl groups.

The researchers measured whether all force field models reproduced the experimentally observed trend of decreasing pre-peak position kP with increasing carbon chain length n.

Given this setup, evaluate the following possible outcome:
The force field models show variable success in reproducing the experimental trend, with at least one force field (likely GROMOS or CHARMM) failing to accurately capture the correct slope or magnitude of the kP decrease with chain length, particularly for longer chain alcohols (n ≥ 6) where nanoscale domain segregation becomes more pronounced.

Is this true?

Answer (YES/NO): NO